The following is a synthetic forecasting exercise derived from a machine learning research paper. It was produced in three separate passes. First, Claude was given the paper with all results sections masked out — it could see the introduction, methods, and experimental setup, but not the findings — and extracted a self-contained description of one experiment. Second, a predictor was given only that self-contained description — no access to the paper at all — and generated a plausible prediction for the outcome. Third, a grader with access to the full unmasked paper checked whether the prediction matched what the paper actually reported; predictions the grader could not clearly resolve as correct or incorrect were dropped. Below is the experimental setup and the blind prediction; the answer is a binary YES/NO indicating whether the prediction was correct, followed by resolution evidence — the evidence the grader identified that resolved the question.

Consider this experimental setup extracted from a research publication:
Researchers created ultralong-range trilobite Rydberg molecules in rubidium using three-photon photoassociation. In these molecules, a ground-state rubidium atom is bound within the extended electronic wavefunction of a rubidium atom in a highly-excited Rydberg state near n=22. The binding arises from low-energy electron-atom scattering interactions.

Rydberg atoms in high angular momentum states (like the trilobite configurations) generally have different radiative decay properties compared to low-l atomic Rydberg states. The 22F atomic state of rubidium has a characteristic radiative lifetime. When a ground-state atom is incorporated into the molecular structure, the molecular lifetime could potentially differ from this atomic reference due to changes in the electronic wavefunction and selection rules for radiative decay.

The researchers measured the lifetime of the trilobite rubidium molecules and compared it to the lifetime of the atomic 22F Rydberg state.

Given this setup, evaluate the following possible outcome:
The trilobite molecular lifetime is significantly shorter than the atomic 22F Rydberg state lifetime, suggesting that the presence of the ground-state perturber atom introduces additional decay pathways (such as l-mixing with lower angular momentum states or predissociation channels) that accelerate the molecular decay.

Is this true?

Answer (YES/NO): NO